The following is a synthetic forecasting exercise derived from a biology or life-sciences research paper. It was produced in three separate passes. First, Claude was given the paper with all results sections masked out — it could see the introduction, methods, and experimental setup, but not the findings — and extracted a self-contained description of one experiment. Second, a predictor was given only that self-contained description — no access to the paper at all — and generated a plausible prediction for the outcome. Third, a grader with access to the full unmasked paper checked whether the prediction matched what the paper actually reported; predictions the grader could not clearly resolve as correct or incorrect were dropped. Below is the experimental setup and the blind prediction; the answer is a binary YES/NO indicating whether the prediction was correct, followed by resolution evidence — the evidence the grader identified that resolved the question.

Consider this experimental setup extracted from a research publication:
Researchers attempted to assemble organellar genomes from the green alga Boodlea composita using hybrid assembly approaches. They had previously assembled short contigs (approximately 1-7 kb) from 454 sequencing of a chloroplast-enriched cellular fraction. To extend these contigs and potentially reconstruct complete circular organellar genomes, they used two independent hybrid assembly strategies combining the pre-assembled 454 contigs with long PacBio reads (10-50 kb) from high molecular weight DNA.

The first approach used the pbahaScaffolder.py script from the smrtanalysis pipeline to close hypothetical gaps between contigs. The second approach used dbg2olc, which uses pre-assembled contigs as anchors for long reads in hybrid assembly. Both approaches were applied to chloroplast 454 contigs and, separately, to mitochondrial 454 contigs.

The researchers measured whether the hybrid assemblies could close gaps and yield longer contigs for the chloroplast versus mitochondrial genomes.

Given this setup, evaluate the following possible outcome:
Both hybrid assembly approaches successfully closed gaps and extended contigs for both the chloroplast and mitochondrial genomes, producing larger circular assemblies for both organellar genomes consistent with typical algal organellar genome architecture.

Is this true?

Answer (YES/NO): NO